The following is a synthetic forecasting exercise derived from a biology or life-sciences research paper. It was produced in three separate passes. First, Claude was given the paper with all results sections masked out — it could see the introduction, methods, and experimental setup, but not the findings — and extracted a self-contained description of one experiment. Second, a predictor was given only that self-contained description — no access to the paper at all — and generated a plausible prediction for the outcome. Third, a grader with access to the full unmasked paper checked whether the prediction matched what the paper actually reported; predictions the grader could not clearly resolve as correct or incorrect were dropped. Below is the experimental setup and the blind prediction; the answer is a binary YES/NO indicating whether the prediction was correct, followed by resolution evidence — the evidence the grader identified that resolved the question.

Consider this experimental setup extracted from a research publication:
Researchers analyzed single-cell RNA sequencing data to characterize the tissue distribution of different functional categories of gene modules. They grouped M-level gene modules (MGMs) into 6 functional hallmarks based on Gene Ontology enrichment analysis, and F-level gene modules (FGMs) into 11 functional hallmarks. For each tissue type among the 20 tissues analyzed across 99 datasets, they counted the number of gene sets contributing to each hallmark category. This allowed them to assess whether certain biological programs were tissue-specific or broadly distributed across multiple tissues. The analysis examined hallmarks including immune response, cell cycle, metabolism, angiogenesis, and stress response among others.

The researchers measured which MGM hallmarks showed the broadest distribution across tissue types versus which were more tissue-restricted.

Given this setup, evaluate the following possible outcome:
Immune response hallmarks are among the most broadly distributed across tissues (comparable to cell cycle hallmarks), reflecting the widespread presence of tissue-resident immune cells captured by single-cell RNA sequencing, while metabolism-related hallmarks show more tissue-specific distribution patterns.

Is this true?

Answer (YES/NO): NO